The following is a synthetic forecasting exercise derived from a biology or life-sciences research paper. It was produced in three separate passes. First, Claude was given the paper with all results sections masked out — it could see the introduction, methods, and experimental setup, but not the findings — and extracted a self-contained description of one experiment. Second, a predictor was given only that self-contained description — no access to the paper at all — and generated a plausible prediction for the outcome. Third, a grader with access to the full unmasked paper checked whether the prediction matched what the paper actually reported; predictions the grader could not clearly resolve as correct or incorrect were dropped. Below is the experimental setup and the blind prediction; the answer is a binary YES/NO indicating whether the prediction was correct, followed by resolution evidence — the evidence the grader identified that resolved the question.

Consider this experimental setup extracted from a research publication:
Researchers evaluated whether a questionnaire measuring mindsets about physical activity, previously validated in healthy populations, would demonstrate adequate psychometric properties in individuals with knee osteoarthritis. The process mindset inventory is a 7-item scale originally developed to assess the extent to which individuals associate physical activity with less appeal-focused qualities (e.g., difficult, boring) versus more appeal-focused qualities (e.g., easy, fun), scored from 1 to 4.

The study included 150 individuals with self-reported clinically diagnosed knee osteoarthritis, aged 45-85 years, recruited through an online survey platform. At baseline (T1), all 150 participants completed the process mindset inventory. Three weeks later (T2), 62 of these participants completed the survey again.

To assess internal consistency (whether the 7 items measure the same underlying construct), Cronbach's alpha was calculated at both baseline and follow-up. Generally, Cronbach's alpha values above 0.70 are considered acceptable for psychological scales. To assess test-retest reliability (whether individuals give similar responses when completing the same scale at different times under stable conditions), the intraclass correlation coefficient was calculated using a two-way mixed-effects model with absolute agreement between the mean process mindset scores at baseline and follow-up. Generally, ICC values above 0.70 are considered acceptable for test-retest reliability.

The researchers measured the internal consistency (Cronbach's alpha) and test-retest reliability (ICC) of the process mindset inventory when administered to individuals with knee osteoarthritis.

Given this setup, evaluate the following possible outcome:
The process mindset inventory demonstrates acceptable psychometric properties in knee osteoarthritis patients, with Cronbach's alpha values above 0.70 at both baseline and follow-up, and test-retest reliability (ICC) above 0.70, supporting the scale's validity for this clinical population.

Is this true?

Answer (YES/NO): YES